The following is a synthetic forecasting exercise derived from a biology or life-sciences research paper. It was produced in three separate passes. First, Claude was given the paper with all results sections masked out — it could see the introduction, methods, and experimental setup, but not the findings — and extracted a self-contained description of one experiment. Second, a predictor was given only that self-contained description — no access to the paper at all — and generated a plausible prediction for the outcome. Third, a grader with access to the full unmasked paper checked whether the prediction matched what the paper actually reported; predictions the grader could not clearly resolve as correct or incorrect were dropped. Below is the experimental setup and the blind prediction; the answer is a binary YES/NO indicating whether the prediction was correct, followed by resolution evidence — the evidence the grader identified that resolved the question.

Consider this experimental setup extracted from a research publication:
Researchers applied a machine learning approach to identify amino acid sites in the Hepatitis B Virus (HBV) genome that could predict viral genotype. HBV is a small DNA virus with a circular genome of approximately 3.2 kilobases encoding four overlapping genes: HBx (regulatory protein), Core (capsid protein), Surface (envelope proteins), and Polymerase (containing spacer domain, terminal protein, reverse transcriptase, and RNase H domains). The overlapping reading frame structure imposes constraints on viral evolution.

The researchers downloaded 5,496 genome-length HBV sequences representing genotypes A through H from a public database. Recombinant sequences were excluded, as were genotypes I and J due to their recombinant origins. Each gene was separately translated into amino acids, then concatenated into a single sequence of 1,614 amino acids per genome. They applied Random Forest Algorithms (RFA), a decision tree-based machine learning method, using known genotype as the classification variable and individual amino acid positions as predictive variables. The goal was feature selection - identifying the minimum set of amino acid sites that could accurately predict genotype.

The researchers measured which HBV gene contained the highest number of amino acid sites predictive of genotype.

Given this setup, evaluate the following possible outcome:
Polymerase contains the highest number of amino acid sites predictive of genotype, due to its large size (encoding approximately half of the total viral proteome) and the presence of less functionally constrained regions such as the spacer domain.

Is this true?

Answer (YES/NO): YES